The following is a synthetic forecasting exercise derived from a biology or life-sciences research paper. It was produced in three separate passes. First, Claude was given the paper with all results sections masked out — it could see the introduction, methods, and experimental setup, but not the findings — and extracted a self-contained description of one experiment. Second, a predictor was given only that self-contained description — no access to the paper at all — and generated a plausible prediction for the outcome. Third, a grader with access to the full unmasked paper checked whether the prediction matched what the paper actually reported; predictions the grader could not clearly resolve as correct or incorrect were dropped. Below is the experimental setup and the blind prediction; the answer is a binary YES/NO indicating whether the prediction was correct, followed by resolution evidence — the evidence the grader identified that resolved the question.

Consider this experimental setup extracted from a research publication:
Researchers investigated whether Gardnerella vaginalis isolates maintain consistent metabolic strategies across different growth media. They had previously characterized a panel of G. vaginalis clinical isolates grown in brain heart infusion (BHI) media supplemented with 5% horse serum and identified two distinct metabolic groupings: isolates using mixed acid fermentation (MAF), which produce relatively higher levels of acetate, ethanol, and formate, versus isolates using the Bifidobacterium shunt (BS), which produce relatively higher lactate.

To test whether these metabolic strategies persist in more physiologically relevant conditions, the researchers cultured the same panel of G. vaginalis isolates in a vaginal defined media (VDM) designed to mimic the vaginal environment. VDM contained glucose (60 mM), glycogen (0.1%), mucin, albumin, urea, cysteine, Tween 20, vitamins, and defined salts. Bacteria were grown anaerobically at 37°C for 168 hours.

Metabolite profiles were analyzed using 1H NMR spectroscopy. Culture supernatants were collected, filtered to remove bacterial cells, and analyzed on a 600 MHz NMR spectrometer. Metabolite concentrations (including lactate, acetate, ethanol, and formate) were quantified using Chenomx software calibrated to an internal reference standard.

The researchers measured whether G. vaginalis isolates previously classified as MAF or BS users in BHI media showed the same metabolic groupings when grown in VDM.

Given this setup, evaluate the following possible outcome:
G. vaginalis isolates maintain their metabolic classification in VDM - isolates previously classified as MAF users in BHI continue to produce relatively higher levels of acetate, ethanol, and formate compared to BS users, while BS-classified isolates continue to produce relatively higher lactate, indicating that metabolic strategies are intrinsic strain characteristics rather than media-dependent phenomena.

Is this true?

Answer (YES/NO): NO